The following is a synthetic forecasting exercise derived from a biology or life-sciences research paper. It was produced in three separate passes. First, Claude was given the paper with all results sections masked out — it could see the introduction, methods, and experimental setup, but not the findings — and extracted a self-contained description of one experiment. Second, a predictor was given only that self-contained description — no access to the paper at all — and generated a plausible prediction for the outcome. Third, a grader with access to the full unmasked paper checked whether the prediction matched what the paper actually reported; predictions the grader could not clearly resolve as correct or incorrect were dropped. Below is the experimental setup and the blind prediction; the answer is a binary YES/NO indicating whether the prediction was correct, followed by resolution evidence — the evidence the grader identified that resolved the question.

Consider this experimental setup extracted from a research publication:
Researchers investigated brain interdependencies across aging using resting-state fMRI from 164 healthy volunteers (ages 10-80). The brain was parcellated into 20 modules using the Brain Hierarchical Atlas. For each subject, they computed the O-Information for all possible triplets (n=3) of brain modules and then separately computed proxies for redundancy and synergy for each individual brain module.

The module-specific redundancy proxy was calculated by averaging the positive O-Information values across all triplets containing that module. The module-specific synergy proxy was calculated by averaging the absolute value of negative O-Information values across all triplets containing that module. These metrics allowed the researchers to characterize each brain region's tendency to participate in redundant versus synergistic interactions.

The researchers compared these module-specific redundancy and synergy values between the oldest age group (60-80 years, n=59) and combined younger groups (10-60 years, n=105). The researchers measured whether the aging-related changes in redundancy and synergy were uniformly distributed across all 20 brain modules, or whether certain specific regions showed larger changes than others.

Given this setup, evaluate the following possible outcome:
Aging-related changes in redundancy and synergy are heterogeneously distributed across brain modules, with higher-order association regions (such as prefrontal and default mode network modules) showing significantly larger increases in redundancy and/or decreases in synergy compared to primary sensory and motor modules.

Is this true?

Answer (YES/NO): NO